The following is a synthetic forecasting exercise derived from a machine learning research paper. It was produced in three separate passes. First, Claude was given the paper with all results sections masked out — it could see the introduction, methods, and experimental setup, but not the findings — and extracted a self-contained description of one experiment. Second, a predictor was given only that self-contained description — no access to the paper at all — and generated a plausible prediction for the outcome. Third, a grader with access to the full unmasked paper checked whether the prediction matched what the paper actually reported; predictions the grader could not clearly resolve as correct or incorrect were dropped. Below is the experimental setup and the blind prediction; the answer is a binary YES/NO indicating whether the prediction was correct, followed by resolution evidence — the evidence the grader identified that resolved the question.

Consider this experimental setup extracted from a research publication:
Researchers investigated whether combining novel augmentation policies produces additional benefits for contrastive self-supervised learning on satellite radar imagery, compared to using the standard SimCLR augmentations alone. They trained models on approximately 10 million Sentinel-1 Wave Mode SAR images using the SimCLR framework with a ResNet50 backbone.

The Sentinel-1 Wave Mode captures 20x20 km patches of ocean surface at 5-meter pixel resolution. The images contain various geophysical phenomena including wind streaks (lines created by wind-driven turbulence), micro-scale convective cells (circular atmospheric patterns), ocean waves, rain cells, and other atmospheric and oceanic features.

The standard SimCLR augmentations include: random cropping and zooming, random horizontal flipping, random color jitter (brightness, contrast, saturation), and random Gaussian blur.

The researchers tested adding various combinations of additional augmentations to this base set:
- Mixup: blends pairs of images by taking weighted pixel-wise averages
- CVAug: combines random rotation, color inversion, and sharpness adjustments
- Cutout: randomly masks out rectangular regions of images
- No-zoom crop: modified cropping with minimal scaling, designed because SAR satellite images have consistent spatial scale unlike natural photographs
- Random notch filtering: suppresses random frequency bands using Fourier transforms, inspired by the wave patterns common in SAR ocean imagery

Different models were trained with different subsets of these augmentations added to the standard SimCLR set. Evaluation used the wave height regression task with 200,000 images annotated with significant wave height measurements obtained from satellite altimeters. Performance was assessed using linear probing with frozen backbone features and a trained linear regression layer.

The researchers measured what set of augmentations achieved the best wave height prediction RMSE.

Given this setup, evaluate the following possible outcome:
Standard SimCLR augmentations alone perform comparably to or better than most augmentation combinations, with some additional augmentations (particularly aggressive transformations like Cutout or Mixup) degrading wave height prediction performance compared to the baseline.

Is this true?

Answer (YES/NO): NO